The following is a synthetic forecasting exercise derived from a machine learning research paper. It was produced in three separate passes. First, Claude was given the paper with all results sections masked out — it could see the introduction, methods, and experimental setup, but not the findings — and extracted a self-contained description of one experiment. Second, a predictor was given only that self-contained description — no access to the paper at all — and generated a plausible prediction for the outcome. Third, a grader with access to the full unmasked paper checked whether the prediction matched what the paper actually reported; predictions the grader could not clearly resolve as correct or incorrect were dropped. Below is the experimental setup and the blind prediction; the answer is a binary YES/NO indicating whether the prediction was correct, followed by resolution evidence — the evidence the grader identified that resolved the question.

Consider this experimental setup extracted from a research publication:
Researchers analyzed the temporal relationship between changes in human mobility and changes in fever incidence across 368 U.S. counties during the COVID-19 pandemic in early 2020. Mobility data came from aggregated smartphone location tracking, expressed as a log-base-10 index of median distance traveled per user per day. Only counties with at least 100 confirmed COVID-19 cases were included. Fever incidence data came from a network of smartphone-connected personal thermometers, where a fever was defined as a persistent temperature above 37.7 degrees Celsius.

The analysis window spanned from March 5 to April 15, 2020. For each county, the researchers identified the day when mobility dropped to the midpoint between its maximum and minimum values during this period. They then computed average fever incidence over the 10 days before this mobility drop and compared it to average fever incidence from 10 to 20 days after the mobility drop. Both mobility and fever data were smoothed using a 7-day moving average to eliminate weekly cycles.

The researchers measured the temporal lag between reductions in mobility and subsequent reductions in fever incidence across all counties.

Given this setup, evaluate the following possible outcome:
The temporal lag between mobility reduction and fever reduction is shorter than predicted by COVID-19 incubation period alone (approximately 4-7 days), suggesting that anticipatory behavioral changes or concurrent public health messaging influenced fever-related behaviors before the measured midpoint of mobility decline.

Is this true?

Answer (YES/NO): NO